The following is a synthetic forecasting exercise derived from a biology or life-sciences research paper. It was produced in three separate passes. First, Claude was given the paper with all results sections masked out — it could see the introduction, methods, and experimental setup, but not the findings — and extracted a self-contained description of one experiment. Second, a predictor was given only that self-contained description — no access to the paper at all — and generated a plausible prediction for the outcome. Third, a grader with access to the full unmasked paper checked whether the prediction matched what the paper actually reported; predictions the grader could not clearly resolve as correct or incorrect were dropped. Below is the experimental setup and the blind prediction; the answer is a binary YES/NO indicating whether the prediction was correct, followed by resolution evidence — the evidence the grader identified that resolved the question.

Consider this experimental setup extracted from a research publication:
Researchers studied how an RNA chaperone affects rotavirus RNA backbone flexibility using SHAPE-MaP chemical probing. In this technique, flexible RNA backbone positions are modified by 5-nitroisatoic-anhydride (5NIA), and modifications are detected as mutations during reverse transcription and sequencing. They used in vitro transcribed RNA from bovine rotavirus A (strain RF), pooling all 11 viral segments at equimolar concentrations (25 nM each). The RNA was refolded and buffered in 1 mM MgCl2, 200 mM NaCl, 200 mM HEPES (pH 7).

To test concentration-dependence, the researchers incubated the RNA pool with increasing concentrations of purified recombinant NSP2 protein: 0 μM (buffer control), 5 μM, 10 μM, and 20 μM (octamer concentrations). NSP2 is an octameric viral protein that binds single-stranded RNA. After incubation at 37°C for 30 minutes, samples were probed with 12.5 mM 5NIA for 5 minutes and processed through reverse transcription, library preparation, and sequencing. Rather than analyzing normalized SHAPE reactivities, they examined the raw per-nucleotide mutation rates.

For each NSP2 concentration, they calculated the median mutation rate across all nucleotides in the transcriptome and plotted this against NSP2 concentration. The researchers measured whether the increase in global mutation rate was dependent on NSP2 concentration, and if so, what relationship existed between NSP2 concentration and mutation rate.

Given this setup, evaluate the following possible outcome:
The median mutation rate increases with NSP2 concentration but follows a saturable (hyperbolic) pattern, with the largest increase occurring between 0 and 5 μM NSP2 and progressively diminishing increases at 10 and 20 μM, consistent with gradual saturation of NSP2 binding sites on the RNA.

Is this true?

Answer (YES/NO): NO